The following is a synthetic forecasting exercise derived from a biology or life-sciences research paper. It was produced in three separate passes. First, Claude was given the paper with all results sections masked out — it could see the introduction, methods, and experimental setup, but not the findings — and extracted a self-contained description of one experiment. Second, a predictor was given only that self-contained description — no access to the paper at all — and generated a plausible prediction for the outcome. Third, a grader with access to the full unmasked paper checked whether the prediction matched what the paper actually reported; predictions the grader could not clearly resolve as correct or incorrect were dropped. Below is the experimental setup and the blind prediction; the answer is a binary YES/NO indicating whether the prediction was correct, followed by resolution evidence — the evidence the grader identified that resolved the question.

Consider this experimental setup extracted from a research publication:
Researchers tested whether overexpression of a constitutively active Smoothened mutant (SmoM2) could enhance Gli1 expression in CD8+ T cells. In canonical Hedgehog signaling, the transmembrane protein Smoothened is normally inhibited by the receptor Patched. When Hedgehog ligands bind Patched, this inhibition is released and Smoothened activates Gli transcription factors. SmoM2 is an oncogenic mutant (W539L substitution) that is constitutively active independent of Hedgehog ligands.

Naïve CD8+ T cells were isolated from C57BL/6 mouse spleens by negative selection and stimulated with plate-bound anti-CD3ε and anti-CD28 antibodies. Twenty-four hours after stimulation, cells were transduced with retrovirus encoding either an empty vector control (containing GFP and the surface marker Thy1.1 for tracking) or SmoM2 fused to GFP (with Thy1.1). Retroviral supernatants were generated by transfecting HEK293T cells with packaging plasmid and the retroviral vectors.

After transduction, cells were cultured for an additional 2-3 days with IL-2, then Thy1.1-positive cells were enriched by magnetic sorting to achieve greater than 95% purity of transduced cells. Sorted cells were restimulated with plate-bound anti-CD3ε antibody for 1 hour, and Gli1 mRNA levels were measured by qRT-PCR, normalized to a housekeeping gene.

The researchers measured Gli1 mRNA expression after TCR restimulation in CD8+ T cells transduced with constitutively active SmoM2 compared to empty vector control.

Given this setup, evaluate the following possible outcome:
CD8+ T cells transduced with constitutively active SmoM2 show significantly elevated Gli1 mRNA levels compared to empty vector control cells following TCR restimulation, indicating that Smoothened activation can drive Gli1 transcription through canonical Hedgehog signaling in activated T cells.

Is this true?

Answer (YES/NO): NO